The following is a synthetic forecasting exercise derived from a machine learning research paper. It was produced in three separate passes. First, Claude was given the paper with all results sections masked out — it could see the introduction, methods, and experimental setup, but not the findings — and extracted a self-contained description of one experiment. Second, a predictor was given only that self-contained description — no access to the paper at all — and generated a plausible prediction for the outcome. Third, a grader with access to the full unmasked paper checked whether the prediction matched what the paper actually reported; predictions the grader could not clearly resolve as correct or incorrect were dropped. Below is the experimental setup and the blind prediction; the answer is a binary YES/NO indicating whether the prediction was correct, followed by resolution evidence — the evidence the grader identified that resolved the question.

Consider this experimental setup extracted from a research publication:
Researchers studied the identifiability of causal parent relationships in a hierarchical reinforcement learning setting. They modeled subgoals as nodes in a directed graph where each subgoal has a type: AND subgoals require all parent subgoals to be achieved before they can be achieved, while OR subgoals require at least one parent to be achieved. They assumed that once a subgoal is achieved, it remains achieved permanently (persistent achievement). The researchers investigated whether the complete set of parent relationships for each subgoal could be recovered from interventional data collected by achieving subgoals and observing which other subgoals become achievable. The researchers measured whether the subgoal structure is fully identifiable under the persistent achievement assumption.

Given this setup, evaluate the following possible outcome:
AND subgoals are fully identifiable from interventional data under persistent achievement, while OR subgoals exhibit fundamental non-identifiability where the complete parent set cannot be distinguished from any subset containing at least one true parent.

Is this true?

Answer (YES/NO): NO